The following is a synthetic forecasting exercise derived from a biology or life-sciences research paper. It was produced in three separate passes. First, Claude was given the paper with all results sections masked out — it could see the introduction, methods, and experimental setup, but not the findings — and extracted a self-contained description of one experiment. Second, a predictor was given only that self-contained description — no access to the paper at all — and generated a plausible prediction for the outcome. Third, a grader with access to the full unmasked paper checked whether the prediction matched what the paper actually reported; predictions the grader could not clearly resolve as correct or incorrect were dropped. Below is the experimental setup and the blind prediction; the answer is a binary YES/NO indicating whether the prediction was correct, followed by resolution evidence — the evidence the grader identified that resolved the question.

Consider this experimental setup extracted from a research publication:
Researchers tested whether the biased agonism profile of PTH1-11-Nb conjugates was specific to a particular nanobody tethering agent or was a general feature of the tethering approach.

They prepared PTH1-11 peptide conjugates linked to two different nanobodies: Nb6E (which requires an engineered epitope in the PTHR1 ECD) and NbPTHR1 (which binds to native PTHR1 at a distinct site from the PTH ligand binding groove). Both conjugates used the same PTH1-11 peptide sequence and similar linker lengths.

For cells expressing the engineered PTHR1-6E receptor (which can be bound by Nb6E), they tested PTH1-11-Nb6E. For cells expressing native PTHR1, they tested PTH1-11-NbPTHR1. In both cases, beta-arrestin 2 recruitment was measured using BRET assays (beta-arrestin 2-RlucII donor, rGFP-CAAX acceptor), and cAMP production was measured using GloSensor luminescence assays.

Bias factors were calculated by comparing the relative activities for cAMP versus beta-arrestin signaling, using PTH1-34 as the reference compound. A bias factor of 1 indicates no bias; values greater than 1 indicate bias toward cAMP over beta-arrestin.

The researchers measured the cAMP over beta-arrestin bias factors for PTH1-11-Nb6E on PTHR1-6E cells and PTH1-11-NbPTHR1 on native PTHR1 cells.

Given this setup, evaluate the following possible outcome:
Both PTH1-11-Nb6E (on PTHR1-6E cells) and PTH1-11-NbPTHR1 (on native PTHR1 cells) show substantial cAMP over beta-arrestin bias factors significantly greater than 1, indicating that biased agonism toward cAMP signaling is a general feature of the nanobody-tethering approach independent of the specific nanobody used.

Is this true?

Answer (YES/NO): YES